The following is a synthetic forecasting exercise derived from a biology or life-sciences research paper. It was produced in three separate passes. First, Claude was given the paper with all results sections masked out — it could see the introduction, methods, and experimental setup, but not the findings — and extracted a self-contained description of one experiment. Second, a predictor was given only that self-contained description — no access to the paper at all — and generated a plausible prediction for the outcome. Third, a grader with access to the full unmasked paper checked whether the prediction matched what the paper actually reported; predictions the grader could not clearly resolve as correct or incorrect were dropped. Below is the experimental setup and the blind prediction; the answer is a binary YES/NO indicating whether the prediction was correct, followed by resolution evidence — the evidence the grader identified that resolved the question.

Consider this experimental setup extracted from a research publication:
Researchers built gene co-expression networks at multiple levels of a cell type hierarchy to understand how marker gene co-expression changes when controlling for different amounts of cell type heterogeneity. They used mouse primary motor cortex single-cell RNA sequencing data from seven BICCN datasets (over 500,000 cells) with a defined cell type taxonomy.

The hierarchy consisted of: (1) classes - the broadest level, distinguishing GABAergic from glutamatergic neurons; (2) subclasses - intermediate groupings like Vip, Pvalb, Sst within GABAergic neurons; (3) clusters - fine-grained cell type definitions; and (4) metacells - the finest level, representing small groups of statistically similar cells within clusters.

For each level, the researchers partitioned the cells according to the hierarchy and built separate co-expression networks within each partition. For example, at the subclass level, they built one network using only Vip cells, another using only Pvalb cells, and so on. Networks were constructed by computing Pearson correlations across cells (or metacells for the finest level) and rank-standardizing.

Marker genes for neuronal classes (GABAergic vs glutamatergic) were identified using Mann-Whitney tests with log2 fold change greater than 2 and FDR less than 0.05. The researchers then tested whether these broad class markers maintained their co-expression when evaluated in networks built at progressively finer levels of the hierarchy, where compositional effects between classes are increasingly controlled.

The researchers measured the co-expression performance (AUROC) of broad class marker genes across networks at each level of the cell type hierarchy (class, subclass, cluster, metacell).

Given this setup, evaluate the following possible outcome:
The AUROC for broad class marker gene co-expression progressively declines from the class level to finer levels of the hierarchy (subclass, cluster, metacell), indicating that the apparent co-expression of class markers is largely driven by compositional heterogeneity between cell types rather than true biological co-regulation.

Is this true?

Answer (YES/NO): NO